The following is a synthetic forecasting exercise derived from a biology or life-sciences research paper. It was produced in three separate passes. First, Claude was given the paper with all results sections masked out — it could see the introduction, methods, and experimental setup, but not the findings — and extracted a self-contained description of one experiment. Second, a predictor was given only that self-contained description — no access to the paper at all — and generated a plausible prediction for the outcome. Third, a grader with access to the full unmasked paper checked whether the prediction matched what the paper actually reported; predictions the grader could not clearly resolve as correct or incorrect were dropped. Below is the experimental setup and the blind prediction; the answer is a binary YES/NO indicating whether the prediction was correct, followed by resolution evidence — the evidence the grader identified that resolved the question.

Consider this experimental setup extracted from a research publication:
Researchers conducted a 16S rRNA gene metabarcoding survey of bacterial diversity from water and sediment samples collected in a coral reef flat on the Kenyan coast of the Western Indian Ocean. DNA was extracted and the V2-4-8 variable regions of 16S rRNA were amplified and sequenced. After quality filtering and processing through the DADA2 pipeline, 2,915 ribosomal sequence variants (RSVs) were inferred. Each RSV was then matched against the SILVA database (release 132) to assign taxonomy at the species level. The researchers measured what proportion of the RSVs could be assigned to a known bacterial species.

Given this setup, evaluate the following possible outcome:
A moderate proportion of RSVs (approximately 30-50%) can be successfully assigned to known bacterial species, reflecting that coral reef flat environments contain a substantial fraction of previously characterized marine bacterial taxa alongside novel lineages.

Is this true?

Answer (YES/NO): NO